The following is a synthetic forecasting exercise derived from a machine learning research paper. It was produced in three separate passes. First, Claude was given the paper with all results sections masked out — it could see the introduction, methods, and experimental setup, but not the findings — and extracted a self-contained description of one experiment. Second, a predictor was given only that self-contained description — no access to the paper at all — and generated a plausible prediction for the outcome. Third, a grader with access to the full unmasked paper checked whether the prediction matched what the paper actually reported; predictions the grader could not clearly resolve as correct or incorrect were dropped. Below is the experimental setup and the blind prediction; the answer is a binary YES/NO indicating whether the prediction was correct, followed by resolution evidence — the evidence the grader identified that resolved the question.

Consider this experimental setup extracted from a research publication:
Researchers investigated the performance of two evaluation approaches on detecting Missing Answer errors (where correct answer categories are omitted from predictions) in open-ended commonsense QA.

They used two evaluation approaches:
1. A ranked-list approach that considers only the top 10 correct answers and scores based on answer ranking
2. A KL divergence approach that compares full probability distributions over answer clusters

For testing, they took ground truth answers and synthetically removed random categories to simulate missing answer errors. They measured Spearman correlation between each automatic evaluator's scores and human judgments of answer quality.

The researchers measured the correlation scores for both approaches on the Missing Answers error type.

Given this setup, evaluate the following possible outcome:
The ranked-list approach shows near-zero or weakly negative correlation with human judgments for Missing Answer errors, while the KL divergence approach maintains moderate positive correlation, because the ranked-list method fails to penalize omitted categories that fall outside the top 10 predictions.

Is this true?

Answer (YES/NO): NO